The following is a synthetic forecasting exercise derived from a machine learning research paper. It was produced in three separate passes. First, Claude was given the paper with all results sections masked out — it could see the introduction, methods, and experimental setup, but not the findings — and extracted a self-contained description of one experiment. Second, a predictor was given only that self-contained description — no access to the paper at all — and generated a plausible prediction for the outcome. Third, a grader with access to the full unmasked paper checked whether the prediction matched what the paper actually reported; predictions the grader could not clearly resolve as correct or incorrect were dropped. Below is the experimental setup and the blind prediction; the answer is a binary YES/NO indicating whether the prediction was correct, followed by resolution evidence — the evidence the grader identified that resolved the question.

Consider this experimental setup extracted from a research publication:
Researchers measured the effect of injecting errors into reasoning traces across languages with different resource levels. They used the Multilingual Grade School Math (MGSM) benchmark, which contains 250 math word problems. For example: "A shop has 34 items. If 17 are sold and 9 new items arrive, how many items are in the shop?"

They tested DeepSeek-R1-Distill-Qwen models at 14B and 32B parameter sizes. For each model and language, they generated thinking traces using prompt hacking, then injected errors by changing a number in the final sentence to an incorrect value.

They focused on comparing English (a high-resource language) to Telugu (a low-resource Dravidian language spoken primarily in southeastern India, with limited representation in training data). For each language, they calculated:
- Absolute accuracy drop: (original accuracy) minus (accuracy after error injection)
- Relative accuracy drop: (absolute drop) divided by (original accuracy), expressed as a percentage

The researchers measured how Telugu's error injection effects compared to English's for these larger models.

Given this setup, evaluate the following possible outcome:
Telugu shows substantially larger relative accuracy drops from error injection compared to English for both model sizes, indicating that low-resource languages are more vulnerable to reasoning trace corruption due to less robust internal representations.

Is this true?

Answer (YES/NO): NO